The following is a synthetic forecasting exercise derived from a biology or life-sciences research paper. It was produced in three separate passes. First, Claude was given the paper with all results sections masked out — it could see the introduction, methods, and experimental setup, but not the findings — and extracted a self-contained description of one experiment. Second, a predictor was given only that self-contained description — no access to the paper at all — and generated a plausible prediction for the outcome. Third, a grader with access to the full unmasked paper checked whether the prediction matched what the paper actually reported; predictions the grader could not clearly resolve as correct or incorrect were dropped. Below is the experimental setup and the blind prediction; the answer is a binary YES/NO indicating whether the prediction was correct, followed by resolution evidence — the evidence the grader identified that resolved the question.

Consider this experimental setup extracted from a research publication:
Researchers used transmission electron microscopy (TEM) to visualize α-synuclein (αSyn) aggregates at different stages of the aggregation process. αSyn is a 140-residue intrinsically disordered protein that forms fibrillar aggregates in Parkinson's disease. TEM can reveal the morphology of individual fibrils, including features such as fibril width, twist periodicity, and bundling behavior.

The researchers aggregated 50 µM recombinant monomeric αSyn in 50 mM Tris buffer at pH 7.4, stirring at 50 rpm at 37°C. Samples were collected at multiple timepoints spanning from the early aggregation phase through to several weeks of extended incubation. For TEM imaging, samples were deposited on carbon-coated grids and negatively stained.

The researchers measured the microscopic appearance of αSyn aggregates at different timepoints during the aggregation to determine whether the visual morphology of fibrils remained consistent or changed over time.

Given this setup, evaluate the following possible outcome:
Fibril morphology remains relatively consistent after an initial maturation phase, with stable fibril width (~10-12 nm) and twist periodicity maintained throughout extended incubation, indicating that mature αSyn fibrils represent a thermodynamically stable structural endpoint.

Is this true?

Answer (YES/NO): NO